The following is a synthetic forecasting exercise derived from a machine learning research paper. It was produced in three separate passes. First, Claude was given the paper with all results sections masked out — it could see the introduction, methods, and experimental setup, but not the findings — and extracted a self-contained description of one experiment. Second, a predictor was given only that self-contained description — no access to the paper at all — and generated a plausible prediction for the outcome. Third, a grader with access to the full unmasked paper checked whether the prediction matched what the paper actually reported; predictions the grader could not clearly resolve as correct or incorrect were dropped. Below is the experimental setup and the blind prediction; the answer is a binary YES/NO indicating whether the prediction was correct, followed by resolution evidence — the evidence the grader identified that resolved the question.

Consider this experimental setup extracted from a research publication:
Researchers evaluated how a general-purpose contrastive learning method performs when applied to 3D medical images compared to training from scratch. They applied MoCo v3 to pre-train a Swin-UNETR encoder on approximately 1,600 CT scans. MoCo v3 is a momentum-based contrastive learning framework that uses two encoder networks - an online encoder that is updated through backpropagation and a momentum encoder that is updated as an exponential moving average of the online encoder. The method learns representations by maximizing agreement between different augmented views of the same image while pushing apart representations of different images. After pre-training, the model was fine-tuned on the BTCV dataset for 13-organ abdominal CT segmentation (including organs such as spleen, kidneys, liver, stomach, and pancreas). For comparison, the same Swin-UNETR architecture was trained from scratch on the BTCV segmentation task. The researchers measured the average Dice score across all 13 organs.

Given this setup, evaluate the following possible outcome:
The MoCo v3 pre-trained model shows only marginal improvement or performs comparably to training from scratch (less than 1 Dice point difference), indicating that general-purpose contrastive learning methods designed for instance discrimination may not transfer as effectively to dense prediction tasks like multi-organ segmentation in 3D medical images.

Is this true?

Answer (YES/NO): NO